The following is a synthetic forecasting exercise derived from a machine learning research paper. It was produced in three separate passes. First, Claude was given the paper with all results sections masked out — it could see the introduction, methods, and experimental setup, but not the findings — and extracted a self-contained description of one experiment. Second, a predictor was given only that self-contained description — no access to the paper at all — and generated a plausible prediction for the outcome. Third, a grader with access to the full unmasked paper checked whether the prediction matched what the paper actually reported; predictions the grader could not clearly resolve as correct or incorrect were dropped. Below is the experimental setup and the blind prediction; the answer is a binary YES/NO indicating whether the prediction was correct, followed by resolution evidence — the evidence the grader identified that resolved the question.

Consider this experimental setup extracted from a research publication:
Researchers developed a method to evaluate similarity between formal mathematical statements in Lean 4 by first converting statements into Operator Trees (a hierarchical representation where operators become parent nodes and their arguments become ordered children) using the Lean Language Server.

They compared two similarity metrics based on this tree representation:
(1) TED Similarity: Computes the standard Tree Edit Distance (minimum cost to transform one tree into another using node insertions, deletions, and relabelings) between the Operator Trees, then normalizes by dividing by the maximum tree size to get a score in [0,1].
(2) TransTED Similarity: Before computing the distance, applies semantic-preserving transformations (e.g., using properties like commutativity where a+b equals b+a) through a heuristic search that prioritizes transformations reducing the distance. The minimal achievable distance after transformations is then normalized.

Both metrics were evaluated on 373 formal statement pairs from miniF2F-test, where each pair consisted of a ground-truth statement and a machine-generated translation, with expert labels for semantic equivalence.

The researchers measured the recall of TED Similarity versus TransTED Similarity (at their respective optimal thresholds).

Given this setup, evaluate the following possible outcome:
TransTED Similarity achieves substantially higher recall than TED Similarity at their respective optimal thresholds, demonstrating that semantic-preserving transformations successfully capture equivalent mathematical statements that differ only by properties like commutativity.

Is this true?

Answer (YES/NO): YES